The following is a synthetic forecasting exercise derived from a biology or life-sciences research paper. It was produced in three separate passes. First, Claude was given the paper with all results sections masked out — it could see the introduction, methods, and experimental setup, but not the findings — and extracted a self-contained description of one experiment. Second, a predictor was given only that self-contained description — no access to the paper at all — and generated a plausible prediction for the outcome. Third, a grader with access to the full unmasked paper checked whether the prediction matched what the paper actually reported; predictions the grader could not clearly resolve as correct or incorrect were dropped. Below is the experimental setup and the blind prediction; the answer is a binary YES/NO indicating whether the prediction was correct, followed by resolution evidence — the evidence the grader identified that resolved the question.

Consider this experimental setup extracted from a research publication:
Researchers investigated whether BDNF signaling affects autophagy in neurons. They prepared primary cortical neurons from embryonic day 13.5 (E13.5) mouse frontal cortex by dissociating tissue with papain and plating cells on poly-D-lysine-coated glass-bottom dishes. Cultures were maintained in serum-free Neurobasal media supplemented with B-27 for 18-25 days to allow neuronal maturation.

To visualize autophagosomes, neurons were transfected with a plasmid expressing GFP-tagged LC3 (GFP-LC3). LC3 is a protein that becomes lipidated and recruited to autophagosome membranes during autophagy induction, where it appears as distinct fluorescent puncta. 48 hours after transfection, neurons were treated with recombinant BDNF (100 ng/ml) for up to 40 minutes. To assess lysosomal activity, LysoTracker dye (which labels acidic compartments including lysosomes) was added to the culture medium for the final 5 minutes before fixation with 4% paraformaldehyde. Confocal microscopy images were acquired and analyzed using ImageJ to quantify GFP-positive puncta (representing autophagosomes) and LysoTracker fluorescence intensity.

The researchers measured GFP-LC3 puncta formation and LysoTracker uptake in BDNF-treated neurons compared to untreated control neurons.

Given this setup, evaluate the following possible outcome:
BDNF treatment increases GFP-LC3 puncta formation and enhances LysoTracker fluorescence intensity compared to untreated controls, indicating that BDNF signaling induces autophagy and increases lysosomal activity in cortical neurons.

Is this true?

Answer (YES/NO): YES